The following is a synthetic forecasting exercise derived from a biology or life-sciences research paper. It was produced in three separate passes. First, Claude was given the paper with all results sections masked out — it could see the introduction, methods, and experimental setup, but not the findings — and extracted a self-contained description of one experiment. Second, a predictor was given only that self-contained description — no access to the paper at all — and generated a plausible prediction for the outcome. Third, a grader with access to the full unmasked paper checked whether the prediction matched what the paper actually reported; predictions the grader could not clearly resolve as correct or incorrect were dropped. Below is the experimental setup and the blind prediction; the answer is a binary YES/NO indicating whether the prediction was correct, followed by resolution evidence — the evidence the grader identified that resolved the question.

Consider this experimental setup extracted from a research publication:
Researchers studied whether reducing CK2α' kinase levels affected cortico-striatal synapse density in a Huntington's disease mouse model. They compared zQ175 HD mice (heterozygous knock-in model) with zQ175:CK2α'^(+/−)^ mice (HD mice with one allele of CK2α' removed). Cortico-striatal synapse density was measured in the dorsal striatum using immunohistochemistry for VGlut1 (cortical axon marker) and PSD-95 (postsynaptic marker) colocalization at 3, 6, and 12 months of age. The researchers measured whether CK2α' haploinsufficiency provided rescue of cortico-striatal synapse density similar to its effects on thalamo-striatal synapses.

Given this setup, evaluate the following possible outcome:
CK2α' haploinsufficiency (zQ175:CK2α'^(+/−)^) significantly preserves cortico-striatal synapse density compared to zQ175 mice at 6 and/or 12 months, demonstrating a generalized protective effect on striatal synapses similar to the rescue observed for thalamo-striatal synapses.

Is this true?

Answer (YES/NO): NO